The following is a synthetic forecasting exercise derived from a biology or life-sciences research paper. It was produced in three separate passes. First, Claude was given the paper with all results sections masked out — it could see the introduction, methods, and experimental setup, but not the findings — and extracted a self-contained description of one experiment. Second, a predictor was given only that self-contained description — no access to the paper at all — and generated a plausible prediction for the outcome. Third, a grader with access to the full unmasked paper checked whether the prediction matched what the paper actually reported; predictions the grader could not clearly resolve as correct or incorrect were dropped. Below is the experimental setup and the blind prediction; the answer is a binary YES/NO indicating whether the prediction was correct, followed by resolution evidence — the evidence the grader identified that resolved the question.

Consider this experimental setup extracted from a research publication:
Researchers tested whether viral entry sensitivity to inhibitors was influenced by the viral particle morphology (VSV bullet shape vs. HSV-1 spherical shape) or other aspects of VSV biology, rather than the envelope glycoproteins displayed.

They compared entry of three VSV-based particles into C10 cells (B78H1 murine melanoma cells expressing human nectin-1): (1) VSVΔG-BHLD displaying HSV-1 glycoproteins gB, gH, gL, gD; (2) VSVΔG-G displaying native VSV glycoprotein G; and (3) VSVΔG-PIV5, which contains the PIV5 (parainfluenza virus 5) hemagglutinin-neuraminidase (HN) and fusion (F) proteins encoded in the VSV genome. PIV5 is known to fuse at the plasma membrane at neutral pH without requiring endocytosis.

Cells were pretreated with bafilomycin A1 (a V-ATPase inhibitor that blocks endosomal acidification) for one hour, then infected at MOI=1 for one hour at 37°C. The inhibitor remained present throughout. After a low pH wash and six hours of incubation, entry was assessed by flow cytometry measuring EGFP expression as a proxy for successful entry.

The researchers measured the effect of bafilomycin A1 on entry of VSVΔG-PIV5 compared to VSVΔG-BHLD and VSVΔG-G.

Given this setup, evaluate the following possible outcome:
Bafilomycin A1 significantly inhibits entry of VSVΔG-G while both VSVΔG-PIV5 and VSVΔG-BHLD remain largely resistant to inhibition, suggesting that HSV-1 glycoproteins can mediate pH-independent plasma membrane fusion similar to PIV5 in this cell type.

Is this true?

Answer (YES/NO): NO